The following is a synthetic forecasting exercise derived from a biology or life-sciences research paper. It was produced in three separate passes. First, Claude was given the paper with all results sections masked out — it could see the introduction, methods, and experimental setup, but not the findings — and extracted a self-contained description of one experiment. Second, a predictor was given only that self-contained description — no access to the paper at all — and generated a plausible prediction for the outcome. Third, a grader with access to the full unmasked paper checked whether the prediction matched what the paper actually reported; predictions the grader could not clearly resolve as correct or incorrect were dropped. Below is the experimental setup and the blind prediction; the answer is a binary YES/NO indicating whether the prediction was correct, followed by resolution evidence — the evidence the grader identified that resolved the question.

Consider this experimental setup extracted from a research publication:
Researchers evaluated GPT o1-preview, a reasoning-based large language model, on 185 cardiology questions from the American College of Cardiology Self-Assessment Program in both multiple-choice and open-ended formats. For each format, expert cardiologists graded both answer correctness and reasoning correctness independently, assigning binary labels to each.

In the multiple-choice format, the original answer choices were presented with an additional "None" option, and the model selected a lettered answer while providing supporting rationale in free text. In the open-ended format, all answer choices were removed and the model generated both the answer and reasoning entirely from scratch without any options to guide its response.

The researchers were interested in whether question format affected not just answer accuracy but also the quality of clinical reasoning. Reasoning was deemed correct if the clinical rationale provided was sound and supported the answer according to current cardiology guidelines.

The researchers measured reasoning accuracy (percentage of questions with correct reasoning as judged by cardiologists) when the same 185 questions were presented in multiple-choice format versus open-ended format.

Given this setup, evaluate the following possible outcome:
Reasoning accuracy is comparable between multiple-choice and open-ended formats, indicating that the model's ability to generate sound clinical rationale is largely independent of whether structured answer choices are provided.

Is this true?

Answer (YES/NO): NO